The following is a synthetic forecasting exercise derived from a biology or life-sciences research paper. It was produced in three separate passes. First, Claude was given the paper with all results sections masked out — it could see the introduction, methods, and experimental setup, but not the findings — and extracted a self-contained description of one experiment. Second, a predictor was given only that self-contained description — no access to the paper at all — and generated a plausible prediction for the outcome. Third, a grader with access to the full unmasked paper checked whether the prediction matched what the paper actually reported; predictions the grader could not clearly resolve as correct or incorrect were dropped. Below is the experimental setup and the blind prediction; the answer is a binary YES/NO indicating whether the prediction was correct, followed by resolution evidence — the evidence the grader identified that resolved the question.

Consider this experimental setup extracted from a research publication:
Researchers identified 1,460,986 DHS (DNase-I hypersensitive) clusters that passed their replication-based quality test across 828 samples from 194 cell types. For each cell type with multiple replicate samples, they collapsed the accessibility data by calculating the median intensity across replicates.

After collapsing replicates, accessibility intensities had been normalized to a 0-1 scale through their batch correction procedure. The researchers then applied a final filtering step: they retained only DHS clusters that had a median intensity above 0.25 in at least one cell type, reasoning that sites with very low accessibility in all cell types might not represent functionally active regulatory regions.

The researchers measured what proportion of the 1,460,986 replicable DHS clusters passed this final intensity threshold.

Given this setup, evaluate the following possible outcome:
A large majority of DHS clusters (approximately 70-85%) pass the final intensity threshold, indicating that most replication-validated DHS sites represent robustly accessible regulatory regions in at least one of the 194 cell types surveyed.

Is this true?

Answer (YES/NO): NO